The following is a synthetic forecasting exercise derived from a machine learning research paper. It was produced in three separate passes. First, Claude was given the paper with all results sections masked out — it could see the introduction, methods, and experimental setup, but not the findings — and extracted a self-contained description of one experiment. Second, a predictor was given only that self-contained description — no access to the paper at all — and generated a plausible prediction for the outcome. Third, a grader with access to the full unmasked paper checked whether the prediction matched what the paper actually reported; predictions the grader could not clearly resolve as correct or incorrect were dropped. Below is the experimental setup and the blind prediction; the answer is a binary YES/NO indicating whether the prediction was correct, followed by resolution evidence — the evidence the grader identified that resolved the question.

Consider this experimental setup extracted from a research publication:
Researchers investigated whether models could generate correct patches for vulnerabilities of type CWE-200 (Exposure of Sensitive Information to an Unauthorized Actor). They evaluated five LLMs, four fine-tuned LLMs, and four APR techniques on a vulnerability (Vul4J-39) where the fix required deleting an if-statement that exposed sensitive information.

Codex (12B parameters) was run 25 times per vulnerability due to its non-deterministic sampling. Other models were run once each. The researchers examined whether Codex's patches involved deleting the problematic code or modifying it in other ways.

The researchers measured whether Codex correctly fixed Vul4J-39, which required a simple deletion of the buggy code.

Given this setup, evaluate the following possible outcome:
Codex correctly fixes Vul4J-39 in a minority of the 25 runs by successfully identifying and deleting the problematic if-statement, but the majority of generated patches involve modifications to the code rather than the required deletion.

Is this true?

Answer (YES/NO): NO